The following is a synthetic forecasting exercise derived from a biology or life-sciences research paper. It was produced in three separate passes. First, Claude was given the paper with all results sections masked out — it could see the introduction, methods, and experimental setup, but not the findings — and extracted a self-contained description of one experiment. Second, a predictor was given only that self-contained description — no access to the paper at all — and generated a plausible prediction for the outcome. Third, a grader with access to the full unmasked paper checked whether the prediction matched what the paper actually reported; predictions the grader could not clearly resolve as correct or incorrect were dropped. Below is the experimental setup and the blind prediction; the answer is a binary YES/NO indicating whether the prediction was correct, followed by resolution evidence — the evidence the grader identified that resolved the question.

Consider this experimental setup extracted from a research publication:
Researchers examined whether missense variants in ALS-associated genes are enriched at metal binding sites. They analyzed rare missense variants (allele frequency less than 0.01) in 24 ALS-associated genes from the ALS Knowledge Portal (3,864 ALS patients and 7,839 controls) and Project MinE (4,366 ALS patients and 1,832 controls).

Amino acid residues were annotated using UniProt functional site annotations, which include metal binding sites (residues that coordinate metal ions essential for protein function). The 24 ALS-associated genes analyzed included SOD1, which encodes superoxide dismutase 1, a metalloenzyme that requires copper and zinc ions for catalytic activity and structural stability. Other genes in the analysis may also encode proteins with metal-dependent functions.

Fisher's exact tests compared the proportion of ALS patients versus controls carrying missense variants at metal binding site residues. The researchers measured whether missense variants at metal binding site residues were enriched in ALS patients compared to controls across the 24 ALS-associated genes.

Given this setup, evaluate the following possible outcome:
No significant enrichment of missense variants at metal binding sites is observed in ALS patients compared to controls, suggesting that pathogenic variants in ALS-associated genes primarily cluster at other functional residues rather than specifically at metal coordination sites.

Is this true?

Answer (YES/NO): YES